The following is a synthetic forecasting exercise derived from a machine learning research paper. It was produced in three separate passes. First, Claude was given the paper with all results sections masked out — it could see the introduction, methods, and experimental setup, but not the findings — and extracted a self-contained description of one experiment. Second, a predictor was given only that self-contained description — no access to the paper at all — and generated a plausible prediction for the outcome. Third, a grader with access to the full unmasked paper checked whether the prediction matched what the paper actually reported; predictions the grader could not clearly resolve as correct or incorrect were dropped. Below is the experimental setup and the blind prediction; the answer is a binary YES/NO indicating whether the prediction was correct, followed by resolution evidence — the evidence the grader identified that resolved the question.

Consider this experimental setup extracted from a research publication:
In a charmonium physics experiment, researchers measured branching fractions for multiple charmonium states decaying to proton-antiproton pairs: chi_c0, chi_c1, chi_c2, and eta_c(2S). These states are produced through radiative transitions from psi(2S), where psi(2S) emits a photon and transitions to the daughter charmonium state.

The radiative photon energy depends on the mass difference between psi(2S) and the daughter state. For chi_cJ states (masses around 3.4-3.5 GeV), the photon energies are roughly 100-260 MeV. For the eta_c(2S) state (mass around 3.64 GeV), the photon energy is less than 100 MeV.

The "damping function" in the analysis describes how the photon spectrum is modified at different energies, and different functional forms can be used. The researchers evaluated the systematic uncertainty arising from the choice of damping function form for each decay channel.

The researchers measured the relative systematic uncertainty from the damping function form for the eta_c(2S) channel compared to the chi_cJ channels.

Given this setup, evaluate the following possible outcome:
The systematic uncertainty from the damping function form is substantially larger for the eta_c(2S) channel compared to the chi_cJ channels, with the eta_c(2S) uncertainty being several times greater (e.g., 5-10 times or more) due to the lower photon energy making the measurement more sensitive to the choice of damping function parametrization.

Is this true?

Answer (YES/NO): YES